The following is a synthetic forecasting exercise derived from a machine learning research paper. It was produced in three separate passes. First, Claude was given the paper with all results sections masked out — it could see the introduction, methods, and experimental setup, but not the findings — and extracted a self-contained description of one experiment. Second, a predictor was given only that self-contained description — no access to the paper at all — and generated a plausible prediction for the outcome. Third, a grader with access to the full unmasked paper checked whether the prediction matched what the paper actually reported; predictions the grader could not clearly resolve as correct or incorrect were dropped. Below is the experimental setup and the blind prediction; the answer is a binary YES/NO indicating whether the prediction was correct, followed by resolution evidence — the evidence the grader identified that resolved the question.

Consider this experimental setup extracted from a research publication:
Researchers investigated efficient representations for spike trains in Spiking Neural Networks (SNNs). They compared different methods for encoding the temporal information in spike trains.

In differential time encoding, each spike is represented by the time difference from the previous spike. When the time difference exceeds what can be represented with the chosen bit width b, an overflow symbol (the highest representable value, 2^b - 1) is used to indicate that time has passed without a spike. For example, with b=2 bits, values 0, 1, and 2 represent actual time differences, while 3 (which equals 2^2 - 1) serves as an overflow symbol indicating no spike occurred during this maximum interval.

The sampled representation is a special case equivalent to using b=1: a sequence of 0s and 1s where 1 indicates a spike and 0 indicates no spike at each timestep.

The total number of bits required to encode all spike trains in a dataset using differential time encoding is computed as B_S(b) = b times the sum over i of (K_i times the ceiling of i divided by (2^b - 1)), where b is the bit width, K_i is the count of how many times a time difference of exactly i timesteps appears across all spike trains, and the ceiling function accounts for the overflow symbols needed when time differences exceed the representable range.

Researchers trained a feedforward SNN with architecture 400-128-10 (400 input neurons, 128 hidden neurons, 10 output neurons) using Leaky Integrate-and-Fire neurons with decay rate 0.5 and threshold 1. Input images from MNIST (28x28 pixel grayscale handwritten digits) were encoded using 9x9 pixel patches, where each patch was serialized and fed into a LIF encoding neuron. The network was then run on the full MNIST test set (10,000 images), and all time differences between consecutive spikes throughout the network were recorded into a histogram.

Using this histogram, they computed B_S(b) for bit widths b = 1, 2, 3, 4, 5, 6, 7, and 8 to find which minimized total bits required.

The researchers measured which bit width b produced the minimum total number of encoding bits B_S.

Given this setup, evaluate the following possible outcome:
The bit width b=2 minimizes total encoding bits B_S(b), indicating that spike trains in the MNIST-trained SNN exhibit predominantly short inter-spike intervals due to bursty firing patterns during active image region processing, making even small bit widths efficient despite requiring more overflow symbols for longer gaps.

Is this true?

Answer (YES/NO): YES